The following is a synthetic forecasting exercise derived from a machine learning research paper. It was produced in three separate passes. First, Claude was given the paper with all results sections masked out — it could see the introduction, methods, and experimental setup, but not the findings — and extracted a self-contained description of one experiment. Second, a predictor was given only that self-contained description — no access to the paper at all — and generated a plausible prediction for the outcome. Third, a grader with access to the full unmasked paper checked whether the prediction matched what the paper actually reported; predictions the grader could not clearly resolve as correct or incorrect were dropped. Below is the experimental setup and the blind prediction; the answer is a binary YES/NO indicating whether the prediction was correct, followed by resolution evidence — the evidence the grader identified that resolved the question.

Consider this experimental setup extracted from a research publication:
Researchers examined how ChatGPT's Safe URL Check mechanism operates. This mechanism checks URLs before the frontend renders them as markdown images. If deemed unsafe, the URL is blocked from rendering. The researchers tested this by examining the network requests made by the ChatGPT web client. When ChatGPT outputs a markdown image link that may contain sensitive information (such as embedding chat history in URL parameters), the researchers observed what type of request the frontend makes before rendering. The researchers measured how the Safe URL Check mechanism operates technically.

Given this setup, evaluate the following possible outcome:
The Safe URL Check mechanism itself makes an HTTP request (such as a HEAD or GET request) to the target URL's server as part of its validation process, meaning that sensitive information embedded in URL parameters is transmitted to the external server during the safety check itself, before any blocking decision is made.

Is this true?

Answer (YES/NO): NO